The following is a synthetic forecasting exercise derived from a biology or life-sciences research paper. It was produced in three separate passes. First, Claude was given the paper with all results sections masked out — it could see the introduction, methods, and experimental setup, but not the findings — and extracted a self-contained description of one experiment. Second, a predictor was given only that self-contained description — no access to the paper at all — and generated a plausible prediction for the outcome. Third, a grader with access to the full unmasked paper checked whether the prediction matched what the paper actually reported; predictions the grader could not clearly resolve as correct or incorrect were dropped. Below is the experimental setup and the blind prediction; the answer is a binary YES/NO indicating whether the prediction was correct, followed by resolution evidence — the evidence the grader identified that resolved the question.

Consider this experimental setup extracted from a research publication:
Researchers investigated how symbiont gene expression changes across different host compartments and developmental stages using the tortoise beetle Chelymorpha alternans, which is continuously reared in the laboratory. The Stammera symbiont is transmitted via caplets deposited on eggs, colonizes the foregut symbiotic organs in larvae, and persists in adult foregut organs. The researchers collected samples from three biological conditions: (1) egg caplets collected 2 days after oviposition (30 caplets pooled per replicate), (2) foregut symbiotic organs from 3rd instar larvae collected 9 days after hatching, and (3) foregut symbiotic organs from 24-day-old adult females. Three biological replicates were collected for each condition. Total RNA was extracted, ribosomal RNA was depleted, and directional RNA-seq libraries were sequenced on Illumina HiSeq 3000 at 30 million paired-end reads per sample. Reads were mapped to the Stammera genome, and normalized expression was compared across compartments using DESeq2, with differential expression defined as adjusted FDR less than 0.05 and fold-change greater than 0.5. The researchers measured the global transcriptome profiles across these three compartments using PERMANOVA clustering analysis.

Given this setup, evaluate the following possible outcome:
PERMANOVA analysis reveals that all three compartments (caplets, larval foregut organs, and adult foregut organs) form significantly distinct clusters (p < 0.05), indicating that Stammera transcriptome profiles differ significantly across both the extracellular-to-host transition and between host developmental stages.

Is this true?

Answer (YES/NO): NO